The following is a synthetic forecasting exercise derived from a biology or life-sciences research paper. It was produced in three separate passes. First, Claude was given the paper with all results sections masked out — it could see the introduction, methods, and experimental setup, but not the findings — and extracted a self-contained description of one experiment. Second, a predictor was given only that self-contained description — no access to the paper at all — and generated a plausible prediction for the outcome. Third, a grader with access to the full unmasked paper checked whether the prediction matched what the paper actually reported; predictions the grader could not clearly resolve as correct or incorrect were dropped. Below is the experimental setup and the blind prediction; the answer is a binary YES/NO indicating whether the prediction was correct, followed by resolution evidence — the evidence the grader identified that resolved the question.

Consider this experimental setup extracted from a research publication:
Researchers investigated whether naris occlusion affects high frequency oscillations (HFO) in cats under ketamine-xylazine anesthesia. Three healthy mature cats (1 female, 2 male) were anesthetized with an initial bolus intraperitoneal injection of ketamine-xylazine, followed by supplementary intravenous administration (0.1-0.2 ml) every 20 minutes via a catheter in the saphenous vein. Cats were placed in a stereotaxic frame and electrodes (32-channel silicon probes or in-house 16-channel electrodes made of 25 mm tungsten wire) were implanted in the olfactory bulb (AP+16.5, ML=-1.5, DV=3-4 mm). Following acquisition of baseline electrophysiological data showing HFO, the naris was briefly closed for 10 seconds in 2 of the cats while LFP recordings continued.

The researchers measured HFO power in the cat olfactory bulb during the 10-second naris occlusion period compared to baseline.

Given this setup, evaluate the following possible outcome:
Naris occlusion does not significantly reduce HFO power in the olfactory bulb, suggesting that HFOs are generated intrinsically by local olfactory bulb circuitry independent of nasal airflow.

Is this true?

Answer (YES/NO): NO